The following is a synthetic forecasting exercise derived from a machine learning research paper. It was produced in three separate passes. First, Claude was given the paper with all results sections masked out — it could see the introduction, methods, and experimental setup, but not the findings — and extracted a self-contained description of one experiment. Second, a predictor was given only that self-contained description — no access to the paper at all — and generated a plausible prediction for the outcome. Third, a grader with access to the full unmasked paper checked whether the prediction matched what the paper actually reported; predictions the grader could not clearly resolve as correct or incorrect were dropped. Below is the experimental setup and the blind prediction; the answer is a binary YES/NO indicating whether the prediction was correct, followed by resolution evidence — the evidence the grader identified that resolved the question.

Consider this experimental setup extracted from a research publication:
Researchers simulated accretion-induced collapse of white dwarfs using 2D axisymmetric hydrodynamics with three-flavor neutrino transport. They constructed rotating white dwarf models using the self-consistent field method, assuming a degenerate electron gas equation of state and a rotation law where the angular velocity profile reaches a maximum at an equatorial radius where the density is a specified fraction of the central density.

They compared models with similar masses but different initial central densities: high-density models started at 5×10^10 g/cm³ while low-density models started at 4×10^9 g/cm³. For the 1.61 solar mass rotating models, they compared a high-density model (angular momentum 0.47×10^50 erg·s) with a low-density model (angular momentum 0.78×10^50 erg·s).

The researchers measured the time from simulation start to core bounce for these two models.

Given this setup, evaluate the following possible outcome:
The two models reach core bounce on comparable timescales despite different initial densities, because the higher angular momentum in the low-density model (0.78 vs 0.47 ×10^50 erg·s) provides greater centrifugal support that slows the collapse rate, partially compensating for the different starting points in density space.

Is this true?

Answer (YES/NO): NO